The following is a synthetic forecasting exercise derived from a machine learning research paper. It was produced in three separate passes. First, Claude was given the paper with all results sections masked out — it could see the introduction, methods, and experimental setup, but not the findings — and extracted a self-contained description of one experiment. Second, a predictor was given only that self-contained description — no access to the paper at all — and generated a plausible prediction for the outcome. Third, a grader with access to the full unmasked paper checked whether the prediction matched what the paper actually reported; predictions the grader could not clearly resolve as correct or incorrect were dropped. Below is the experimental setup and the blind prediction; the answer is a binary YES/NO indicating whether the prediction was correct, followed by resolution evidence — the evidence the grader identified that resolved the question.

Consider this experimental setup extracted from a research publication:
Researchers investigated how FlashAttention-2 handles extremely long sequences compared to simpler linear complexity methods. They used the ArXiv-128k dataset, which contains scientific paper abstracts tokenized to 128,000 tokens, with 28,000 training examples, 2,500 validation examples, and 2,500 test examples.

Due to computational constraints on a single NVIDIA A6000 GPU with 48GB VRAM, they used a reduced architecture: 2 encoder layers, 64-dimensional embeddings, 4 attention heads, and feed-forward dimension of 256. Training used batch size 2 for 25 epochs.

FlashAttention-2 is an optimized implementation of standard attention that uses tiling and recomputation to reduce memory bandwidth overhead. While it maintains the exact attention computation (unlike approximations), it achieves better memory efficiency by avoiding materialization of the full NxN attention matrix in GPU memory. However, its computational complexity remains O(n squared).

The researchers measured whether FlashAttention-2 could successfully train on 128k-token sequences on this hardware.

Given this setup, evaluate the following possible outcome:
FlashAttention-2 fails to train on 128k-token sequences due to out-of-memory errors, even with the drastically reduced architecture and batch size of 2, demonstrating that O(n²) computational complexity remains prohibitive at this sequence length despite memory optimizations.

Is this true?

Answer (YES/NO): YES